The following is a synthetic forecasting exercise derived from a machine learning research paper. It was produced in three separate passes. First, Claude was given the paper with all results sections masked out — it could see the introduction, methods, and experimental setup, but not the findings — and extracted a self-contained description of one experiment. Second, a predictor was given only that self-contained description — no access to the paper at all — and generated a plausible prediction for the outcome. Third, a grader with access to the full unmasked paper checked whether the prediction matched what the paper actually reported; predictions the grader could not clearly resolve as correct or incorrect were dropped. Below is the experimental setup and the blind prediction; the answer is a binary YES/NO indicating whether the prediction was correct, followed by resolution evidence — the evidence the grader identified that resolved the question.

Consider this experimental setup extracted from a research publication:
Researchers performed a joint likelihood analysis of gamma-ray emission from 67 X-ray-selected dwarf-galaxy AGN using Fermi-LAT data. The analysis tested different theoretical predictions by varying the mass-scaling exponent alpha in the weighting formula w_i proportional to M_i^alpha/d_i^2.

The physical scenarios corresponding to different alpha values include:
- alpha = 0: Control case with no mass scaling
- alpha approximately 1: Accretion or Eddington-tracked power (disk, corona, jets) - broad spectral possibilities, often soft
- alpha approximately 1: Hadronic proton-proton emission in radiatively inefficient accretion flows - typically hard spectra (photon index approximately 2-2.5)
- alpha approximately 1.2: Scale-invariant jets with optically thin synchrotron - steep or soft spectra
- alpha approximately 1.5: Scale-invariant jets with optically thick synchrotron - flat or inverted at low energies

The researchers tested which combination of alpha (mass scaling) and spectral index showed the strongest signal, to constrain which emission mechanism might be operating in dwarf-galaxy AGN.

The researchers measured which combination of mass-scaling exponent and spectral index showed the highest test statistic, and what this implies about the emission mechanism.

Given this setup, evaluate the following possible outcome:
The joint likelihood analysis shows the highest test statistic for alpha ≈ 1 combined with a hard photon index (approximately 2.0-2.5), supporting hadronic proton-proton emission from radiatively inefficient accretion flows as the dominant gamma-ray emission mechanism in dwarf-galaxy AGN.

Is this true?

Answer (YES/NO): NO